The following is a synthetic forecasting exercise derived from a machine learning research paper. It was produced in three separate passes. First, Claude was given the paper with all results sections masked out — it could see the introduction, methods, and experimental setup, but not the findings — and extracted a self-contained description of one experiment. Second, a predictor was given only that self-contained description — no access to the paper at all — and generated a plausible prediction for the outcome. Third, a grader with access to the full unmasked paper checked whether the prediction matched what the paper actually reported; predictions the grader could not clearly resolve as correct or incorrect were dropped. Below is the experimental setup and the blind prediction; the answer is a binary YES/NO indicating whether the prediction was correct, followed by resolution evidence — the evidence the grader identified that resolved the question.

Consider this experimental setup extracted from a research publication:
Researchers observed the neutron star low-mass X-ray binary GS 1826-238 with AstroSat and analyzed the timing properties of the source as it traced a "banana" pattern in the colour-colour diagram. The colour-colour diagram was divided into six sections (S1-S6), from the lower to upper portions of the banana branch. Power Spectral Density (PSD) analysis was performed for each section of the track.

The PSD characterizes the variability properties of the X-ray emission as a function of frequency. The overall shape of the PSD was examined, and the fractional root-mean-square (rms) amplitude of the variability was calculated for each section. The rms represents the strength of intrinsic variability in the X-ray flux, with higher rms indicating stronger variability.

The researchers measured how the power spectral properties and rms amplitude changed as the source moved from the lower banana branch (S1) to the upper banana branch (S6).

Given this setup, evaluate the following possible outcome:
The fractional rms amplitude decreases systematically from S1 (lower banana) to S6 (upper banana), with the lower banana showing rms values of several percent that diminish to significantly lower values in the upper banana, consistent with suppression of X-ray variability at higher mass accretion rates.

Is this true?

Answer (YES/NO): NO